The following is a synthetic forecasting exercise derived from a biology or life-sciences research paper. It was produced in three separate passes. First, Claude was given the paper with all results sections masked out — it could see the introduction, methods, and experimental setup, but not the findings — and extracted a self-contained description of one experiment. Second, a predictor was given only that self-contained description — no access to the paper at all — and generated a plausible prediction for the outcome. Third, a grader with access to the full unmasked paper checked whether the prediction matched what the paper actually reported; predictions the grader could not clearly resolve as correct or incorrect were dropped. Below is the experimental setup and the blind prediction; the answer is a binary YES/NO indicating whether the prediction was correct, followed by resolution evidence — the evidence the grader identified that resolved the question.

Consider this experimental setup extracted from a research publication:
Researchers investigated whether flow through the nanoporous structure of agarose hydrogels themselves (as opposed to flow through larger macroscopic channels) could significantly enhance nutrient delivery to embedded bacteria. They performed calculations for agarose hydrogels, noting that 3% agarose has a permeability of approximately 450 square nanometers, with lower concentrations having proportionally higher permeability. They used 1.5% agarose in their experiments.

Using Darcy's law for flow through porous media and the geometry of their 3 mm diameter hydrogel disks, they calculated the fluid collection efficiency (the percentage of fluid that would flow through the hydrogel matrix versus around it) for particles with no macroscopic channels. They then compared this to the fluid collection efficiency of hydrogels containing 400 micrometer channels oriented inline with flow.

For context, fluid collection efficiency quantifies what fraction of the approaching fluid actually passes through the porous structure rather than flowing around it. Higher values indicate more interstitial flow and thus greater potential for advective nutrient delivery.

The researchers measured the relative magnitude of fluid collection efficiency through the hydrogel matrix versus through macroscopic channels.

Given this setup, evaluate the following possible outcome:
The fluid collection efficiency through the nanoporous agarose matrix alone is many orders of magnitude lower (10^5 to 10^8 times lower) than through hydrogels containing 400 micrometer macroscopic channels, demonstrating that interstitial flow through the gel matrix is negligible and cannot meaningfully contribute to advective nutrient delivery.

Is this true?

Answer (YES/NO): YES